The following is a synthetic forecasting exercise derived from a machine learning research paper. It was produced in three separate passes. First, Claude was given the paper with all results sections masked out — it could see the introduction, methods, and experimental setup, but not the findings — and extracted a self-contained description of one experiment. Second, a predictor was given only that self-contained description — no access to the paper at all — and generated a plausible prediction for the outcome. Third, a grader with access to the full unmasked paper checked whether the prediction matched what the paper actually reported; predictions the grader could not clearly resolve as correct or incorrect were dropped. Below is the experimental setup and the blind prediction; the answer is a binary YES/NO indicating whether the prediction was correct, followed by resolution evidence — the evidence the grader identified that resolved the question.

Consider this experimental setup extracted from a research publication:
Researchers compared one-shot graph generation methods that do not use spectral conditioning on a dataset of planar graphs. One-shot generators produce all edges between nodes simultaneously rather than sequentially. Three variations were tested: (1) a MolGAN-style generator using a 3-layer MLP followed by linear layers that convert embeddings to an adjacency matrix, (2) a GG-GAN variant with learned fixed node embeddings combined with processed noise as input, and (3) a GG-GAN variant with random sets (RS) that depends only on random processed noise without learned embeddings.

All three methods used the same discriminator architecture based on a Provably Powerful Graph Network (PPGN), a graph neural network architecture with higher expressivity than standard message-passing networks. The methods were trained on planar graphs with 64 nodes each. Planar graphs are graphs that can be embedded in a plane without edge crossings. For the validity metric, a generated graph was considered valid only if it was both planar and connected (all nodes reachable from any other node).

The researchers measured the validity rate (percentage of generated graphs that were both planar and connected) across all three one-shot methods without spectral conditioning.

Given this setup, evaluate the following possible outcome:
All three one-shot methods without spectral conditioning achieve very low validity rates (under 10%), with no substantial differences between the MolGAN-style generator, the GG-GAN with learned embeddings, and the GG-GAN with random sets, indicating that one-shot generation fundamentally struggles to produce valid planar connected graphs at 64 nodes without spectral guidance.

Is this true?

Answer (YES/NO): YES